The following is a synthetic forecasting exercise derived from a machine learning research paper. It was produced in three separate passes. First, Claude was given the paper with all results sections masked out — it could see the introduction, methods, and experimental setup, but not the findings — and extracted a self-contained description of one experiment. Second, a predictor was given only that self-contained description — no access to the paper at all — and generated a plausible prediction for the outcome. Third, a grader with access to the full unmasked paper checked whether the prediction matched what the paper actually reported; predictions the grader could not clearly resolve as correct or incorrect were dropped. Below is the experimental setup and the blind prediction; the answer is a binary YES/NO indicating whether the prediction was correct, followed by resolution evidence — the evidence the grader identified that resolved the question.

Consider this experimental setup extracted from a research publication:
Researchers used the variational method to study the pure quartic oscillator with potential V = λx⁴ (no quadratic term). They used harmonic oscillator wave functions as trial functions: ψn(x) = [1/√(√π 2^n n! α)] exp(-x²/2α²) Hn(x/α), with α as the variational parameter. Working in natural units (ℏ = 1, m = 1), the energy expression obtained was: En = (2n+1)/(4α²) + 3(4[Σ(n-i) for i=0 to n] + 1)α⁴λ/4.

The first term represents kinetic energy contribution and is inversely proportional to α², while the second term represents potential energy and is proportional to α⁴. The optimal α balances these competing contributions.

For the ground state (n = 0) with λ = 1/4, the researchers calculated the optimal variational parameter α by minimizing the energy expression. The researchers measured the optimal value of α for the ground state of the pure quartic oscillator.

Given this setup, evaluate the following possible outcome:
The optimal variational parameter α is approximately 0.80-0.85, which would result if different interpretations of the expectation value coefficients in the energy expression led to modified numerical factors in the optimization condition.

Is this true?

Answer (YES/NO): NO